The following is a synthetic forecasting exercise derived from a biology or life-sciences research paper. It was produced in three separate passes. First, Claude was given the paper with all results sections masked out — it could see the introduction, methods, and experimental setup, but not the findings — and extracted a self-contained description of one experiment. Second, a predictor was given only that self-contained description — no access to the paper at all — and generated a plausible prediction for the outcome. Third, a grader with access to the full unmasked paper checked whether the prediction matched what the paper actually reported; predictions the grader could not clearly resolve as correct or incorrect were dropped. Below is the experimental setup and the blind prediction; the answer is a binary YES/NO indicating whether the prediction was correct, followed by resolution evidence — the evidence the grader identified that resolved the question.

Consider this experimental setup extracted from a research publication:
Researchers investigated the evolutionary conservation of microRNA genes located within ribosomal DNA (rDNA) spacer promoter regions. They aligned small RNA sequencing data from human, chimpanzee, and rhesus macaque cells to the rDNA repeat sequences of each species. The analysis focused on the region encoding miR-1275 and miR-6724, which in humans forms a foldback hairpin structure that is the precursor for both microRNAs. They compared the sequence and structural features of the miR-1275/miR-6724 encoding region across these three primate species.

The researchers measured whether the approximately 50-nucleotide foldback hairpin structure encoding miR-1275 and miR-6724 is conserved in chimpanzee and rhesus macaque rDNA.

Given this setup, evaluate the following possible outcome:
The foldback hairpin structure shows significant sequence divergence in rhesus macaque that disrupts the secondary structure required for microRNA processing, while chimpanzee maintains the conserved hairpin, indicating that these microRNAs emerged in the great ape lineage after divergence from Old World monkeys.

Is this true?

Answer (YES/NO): NO